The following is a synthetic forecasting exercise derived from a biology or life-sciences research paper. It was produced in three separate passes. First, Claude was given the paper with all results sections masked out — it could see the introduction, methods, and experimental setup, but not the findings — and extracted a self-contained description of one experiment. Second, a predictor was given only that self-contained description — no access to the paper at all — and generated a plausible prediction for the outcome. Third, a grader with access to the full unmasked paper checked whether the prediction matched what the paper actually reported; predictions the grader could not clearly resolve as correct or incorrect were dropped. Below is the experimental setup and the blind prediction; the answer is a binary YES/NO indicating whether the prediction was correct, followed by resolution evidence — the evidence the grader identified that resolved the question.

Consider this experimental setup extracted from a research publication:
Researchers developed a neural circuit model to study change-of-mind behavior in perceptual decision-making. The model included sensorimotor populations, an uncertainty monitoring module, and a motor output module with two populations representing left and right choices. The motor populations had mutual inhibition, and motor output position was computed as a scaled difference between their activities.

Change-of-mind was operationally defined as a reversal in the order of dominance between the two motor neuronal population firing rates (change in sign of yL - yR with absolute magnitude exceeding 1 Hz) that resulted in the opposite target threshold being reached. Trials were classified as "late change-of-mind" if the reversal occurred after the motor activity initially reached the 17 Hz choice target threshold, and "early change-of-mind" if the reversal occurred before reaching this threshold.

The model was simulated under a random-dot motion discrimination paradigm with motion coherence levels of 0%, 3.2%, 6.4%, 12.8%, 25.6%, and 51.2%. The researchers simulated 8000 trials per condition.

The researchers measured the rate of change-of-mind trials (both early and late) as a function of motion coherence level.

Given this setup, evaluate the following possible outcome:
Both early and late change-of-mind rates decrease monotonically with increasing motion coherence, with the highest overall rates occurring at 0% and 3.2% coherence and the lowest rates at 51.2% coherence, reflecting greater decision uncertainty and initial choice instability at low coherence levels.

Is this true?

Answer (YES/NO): NO